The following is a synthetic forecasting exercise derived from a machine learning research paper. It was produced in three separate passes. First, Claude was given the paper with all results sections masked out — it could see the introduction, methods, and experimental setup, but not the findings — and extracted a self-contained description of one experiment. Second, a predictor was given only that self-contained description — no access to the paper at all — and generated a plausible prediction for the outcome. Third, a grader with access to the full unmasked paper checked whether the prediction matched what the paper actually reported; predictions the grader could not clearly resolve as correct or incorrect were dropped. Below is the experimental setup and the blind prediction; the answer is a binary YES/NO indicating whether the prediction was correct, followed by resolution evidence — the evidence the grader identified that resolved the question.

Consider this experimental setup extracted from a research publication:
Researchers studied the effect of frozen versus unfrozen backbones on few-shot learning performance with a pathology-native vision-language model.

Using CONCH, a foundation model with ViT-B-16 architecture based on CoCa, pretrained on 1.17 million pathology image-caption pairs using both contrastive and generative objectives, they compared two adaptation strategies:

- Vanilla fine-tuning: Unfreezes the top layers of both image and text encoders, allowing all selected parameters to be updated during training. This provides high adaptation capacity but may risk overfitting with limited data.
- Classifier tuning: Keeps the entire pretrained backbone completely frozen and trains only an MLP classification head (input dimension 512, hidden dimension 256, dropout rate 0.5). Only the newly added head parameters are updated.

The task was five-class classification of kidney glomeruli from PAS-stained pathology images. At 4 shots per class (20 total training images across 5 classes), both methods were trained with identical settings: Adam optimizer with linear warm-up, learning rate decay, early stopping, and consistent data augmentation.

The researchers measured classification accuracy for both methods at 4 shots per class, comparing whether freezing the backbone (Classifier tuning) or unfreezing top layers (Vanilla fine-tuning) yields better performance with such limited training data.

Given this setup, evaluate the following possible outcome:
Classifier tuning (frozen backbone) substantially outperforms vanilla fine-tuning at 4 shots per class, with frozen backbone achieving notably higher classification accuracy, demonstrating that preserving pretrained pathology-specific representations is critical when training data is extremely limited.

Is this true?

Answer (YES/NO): NO